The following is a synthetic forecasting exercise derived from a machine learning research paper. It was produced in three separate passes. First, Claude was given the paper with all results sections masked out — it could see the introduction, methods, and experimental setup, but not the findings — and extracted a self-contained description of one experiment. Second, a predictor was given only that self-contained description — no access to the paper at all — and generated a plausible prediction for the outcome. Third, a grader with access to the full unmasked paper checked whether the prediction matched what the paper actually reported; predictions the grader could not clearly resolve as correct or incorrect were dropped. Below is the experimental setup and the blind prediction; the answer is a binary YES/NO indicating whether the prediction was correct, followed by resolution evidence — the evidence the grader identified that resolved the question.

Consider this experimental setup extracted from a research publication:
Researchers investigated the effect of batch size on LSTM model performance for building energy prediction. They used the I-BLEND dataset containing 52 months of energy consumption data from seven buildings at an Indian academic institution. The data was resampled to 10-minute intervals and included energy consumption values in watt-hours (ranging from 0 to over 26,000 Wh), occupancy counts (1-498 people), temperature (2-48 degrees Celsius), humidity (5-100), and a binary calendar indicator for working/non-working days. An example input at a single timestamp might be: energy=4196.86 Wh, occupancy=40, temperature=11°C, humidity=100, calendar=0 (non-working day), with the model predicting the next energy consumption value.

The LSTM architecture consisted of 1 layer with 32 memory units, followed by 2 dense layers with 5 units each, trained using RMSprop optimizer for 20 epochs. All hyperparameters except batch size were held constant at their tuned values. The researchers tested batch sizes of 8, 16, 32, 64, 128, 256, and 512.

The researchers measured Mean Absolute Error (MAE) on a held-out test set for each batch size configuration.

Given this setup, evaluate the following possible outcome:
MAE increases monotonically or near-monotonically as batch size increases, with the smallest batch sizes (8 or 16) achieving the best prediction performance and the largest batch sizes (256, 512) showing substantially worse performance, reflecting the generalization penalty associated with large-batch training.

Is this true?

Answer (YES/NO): NO